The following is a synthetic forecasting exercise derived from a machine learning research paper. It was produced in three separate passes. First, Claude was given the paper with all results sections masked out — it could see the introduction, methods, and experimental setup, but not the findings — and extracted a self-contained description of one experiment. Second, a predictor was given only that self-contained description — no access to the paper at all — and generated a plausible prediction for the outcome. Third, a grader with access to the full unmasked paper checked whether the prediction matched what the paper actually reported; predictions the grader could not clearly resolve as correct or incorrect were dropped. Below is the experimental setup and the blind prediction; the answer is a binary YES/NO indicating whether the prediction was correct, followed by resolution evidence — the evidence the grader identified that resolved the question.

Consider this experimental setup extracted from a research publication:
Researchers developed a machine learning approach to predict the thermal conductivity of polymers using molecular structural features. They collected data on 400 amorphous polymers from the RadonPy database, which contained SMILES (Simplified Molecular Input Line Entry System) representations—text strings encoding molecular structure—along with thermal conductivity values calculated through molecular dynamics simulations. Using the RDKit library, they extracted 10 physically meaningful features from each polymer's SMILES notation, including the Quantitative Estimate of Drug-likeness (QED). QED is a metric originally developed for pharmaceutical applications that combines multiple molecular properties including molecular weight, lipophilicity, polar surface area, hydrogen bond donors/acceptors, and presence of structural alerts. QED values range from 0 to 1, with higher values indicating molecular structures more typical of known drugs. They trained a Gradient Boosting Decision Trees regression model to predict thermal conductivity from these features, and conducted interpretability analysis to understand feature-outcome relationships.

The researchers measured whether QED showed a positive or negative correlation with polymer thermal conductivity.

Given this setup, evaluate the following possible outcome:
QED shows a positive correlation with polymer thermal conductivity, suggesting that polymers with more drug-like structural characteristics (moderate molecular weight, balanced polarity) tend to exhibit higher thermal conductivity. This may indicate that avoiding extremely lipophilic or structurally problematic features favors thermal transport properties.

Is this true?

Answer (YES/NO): NO